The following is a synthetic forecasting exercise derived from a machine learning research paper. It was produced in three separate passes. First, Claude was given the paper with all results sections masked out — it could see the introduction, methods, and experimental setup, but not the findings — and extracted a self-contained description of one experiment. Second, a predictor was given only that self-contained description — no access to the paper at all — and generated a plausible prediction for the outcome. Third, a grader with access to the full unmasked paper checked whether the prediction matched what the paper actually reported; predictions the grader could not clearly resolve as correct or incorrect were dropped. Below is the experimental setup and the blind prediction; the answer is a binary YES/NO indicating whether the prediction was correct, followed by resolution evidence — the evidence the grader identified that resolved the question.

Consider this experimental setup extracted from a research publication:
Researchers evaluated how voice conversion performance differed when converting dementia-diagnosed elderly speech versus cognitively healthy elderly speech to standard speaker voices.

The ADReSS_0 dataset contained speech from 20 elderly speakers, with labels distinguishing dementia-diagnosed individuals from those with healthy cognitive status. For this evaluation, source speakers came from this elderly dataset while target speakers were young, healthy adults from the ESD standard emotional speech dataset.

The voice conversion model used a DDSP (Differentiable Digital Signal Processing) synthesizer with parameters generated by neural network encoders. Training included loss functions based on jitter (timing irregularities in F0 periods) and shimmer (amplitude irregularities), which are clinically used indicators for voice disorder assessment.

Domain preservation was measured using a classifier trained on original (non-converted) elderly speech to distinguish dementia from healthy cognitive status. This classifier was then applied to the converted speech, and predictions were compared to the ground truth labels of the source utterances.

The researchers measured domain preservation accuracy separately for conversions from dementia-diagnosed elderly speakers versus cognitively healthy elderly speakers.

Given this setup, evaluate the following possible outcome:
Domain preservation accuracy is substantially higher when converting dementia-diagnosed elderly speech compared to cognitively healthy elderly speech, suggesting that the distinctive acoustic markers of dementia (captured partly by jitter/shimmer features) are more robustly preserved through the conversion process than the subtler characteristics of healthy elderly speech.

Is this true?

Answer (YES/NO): NO